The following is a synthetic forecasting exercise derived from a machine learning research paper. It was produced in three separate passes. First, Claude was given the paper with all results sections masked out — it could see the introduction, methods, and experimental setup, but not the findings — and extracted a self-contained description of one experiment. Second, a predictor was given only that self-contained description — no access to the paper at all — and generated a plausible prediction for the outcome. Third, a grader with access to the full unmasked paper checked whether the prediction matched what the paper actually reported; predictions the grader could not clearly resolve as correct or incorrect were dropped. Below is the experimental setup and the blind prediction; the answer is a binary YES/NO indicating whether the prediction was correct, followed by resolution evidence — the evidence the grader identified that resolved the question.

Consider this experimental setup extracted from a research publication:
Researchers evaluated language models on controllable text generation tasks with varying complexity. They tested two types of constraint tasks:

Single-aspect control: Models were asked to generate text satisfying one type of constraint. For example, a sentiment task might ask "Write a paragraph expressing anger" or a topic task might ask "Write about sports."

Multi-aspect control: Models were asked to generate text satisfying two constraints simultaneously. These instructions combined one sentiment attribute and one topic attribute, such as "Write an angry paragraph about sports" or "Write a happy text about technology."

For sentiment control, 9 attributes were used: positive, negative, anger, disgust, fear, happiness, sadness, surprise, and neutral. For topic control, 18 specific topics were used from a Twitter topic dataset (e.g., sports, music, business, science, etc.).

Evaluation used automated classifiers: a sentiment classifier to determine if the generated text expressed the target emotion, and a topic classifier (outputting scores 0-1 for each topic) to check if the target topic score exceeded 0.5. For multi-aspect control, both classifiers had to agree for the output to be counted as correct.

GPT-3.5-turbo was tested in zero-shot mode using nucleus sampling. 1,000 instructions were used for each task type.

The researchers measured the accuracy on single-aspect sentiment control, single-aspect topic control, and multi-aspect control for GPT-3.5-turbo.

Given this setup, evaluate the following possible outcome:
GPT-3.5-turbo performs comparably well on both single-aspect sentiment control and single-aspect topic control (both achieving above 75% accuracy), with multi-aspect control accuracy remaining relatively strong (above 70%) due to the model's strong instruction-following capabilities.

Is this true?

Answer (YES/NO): YES